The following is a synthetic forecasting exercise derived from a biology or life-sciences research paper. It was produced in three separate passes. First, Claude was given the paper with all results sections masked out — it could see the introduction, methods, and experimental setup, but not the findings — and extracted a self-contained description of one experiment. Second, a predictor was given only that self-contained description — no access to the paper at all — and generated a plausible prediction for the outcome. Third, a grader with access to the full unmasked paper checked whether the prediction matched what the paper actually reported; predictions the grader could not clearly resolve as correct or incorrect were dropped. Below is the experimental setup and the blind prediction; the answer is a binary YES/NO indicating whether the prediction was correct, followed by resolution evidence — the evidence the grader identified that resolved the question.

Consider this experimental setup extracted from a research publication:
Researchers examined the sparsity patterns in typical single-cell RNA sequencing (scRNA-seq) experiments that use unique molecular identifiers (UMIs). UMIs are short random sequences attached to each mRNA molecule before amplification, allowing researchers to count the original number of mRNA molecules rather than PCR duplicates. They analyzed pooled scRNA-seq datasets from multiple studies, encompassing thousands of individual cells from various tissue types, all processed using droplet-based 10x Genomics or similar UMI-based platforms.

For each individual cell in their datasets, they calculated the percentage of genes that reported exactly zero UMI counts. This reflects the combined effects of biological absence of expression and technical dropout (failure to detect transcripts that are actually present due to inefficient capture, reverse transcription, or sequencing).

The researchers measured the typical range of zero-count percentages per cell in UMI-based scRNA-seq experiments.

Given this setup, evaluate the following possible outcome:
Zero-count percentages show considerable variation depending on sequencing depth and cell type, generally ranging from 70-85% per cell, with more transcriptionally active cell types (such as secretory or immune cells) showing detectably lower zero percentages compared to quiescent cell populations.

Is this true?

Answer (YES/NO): NO